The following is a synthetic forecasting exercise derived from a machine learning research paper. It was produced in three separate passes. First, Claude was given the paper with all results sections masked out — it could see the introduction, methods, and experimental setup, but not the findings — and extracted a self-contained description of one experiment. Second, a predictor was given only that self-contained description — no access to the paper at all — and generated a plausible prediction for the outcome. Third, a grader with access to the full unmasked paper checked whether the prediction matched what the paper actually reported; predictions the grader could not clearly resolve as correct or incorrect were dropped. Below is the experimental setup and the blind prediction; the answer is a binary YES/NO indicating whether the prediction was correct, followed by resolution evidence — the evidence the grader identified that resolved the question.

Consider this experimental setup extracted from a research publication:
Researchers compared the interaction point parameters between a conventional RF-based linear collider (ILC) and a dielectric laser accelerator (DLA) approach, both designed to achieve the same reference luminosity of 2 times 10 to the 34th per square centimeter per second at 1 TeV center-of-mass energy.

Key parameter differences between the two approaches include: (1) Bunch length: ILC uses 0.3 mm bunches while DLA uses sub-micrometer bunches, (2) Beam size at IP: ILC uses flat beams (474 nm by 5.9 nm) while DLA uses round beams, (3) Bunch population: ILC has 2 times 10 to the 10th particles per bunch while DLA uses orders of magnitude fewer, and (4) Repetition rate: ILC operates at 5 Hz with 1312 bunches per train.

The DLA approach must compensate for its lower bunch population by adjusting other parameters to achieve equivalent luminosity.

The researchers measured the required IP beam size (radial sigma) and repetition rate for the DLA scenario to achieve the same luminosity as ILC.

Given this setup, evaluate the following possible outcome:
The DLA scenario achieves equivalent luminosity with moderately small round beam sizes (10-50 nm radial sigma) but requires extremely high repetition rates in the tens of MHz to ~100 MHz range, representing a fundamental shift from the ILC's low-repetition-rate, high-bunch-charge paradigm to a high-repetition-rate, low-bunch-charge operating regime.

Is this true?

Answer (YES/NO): NO